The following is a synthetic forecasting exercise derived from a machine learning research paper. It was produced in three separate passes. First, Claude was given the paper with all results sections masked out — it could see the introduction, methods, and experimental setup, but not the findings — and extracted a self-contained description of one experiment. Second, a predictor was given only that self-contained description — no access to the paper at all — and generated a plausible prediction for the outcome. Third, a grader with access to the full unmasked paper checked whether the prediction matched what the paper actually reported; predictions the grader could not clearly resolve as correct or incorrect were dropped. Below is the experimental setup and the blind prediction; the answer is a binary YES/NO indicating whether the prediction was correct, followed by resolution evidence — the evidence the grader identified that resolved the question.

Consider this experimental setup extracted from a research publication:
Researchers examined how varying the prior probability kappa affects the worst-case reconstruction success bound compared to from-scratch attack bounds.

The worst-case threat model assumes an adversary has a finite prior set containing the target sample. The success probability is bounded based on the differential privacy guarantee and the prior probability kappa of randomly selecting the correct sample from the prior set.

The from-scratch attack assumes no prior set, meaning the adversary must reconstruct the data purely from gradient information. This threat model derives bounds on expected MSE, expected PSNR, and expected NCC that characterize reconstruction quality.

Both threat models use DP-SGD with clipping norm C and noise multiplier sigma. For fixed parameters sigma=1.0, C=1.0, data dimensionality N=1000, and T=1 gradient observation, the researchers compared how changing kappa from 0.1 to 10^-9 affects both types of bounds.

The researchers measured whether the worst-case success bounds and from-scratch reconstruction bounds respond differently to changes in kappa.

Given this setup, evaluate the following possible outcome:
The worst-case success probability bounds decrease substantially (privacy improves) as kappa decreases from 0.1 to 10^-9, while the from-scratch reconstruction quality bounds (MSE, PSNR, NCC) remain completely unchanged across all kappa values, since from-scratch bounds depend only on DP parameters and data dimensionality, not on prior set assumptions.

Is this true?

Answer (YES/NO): YES